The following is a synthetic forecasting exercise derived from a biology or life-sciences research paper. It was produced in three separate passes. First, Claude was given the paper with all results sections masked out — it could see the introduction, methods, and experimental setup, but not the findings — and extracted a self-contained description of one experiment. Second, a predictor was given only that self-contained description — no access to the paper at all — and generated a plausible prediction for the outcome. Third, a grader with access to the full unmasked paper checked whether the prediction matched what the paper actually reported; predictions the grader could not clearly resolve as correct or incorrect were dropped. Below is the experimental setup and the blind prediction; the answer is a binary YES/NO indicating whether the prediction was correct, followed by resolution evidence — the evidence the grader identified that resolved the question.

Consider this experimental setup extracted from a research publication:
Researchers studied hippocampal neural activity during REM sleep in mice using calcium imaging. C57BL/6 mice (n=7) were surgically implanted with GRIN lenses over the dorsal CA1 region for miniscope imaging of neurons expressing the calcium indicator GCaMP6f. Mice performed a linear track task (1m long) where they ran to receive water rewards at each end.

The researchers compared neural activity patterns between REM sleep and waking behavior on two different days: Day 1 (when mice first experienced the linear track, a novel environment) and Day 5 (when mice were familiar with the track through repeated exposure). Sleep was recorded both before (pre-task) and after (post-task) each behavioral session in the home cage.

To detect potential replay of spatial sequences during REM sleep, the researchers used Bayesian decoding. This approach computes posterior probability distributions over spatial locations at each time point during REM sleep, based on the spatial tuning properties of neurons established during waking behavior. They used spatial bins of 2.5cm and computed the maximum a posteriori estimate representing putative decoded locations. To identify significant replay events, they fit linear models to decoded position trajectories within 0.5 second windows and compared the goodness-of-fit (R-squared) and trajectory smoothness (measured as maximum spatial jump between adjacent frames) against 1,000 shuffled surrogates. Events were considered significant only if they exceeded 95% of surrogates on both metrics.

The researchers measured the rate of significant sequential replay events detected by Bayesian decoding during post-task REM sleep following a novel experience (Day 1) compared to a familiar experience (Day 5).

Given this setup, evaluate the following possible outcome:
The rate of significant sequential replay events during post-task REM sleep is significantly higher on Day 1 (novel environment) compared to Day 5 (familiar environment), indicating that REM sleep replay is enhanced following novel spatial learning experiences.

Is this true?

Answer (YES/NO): NO